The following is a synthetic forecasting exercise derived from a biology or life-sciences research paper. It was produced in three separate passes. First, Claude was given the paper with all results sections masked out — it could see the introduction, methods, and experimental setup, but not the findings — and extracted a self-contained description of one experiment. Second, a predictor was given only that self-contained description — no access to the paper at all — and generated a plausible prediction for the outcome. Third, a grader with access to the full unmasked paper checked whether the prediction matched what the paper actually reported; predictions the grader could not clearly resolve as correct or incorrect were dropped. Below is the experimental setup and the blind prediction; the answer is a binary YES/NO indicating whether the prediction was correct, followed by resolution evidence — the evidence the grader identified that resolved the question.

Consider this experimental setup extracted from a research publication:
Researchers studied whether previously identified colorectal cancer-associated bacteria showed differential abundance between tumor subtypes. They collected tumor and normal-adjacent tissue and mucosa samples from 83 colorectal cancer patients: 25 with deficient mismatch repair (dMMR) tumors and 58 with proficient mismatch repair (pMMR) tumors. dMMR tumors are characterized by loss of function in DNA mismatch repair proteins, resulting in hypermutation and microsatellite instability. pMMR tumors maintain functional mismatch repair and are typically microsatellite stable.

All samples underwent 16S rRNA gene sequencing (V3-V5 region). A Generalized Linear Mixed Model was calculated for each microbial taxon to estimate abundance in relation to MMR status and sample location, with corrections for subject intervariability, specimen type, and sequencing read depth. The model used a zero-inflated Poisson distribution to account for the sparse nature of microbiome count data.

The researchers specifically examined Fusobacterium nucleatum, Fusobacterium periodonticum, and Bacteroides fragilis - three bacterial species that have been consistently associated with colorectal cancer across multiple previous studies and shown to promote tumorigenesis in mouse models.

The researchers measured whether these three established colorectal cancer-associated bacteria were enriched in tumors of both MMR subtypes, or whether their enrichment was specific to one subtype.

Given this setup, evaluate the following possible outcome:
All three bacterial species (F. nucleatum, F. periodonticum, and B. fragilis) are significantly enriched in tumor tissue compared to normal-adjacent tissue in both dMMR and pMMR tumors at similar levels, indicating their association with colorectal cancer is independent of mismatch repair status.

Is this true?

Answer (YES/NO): NO